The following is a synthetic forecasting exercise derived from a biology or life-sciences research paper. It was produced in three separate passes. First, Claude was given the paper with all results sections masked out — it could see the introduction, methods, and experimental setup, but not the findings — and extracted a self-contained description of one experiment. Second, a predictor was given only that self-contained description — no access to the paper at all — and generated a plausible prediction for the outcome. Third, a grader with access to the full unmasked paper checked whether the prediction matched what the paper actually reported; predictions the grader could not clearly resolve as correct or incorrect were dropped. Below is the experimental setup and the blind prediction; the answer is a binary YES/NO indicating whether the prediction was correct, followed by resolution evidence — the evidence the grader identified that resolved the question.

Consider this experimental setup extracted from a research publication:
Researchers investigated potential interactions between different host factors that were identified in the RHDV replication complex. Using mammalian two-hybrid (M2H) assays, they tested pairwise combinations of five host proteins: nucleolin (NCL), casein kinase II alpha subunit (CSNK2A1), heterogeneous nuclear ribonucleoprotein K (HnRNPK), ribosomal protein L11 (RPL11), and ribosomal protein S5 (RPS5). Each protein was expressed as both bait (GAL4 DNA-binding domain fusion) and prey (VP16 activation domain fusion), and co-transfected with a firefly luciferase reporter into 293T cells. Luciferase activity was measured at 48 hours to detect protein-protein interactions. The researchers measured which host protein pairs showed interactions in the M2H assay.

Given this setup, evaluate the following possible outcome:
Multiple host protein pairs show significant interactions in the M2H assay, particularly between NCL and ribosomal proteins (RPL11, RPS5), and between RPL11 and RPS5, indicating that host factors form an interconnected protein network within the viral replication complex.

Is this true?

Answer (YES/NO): NO